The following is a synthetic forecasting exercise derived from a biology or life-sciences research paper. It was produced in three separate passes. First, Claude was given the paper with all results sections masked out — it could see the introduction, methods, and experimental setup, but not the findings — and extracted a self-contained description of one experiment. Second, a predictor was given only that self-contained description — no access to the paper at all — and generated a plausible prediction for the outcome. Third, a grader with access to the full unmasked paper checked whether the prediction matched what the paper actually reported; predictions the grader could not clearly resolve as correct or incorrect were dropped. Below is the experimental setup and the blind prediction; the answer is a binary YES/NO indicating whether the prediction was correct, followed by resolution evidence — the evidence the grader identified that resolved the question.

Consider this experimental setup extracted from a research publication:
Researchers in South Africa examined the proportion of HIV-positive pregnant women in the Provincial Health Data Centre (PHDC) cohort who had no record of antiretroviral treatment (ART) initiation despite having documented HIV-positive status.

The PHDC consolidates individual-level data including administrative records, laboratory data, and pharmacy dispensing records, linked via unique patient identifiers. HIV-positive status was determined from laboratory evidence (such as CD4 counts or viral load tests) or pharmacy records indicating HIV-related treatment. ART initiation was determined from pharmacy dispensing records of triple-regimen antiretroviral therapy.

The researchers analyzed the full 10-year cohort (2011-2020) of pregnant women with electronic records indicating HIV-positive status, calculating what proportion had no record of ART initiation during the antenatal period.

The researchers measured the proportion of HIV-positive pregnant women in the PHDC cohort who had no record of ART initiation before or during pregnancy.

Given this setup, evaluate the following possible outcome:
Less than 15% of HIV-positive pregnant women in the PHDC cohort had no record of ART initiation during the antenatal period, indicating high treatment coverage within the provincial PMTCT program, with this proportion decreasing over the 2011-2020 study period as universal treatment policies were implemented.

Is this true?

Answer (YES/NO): NO